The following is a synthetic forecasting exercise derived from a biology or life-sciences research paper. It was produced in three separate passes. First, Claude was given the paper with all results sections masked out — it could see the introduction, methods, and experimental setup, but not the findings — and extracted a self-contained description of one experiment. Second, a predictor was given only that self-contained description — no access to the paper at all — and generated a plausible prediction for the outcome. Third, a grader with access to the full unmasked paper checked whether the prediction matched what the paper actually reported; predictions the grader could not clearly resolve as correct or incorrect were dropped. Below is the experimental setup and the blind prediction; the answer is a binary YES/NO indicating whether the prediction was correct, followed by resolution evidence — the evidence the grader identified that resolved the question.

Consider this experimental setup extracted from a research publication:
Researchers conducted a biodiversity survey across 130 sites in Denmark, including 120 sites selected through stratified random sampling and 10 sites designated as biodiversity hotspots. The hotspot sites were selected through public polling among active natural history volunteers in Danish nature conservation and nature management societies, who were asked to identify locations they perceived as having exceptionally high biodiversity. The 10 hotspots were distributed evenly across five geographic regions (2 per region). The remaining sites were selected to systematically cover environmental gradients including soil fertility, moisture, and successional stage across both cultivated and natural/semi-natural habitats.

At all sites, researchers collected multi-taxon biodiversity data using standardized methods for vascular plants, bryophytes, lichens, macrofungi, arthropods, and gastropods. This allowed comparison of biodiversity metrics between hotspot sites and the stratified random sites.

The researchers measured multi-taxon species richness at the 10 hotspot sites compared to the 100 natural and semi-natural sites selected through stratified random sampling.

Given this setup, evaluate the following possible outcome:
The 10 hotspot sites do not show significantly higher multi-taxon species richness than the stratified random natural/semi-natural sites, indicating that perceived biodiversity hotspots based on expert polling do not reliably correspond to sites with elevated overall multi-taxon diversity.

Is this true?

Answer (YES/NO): YES